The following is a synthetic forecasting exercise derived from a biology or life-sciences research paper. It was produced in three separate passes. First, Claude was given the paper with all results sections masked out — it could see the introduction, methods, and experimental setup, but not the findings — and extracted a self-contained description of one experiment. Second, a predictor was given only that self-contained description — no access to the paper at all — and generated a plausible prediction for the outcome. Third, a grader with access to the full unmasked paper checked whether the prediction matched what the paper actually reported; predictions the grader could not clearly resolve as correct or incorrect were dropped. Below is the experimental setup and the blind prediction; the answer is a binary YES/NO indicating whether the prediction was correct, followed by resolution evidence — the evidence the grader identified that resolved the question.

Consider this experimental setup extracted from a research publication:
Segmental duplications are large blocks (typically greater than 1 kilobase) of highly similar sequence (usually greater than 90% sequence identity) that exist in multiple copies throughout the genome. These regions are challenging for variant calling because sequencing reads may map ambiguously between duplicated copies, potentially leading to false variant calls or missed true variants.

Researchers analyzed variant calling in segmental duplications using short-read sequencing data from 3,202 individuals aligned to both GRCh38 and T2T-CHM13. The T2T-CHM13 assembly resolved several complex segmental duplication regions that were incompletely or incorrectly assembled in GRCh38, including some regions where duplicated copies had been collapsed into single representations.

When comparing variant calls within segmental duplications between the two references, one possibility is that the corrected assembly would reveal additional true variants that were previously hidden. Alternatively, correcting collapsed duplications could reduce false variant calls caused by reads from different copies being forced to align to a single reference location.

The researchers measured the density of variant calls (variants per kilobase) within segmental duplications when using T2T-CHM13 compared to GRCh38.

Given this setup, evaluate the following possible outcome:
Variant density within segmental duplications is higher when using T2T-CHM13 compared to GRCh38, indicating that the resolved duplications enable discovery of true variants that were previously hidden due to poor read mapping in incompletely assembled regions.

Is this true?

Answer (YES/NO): NO